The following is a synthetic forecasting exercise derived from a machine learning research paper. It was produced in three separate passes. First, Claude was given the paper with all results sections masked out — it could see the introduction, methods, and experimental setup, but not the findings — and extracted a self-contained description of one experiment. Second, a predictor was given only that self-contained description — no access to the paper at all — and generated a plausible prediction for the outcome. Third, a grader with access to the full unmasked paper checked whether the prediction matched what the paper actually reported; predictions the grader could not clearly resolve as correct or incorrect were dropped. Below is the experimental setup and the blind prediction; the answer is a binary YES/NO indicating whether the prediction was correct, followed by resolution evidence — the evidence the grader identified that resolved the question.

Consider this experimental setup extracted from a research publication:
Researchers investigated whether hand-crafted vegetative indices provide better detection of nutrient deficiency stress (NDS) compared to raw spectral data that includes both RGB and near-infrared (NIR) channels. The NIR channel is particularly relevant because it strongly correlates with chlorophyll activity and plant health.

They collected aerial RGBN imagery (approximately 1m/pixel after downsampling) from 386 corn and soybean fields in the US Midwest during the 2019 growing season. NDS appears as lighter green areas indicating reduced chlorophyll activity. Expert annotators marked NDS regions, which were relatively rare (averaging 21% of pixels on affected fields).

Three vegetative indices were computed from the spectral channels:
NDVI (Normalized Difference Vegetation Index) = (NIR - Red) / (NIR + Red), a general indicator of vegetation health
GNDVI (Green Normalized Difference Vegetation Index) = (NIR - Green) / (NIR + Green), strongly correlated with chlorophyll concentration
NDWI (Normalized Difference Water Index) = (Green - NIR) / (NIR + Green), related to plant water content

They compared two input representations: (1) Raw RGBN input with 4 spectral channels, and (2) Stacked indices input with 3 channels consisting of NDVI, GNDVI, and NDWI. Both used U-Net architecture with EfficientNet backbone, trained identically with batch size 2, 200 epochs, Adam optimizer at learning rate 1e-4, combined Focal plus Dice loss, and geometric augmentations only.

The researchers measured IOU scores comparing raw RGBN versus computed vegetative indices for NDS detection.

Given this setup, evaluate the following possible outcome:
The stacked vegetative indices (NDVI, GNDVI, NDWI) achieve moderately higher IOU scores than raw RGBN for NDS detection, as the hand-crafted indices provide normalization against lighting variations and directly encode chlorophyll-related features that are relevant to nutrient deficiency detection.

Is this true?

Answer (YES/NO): NO